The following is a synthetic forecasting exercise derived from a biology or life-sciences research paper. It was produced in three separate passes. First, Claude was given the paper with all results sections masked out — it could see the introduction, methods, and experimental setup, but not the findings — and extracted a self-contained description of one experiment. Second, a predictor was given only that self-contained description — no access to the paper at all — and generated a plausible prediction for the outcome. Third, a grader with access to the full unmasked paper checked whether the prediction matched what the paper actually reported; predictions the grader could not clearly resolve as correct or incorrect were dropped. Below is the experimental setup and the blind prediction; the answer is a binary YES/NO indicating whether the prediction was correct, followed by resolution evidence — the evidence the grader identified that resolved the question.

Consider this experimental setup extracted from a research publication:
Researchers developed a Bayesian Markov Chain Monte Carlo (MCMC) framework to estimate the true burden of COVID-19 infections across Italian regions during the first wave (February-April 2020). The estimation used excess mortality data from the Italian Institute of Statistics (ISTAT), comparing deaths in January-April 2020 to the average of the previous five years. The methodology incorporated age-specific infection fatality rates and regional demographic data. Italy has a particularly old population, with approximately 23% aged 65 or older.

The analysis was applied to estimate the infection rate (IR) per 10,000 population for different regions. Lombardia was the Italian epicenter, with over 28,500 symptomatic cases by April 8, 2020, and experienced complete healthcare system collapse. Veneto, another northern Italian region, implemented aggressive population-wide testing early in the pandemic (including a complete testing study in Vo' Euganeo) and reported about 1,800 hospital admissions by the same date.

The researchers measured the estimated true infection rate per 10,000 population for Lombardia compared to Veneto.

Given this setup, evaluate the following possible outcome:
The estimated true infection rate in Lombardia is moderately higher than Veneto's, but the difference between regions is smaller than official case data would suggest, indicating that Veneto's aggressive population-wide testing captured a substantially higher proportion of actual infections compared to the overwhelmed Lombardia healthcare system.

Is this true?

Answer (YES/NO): NO